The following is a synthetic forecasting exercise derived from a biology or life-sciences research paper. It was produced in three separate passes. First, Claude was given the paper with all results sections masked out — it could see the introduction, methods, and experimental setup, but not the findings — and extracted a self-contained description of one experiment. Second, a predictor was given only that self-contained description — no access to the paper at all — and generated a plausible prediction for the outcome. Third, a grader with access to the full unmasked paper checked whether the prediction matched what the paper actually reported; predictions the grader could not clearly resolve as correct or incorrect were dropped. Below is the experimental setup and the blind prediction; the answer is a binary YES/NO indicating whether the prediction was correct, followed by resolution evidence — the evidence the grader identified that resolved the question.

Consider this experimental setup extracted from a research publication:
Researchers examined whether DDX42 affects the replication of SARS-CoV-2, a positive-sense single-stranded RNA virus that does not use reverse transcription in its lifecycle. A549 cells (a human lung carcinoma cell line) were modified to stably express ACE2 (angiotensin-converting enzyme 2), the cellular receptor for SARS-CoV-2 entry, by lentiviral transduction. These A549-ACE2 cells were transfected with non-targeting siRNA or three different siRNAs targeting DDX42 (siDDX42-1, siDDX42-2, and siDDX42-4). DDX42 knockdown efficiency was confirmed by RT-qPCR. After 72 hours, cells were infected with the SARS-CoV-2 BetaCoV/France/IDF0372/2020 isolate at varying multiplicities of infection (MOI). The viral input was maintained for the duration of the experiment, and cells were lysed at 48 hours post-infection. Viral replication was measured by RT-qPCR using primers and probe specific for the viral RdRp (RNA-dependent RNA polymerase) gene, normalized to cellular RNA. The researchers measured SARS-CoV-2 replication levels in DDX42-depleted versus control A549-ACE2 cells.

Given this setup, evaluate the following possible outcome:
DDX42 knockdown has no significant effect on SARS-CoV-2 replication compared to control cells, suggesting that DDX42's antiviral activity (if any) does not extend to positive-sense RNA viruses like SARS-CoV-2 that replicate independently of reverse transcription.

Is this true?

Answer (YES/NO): NO